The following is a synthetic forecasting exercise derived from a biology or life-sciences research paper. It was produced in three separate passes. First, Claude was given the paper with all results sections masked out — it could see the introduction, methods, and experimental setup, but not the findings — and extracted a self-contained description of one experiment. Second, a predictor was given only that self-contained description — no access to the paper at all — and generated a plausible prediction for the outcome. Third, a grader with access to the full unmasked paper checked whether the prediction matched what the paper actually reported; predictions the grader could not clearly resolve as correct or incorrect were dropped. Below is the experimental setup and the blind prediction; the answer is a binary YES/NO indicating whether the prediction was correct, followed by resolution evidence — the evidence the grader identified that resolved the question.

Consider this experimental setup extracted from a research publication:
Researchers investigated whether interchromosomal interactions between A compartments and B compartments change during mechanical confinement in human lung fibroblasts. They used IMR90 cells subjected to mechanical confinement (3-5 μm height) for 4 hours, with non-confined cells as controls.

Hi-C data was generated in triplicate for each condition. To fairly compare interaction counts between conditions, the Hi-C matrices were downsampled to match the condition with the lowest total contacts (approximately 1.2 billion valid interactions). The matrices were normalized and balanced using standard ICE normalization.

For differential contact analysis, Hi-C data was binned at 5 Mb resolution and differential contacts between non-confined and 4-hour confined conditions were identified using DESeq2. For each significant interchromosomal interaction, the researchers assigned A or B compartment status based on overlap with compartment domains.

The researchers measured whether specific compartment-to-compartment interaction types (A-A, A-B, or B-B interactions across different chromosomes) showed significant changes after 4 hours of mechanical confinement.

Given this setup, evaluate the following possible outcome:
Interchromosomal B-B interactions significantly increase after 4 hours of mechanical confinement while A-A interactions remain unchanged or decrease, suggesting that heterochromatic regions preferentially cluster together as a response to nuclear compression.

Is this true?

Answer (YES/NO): NO